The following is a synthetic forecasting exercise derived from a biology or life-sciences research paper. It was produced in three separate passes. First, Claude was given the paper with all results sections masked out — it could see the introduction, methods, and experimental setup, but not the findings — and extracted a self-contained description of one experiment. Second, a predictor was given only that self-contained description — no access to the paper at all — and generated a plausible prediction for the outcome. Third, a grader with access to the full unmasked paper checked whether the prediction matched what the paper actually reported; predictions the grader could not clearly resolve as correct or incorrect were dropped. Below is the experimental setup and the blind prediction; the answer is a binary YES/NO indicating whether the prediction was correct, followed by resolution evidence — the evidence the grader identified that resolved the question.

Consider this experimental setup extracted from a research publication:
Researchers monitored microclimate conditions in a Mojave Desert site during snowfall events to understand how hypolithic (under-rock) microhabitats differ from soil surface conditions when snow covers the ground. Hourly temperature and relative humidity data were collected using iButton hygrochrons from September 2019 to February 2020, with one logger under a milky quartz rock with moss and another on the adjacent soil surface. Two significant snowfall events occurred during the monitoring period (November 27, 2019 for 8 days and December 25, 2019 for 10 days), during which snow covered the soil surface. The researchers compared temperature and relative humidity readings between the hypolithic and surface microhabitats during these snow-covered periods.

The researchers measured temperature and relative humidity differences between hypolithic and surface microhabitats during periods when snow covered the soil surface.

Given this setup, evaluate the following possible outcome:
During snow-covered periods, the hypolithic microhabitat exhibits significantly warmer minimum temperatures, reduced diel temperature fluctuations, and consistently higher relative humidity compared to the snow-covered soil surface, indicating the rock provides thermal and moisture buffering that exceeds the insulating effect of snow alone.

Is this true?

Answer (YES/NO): NO